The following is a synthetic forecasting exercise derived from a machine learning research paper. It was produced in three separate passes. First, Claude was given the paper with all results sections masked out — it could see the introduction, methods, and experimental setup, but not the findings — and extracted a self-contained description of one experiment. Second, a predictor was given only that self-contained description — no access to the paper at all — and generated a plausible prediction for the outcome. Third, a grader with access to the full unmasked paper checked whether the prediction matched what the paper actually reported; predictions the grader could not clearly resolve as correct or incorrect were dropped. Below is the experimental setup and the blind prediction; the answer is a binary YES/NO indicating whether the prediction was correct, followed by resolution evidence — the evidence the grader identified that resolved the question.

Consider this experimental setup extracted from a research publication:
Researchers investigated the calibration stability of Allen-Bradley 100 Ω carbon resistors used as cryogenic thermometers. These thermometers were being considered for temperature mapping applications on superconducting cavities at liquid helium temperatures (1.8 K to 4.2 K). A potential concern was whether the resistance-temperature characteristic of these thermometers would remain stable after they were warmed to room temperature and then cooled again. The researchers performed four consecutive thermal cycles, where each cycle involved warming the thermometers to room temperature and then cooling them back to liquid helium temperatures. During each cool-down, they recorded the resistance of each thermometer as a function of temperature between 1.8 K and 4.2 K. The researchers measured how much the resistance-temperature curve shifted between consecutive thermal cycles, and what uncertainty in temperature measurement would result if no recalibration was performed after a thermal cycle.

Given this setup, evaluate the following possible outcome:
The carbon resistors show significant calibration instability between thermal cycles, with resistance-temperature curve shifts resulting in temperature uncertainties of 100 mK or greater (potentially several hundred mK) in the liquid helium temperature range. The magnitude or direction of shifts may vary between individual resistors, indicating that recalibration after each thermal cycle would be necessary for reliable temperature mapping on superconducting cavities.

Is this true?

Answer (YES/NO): YES